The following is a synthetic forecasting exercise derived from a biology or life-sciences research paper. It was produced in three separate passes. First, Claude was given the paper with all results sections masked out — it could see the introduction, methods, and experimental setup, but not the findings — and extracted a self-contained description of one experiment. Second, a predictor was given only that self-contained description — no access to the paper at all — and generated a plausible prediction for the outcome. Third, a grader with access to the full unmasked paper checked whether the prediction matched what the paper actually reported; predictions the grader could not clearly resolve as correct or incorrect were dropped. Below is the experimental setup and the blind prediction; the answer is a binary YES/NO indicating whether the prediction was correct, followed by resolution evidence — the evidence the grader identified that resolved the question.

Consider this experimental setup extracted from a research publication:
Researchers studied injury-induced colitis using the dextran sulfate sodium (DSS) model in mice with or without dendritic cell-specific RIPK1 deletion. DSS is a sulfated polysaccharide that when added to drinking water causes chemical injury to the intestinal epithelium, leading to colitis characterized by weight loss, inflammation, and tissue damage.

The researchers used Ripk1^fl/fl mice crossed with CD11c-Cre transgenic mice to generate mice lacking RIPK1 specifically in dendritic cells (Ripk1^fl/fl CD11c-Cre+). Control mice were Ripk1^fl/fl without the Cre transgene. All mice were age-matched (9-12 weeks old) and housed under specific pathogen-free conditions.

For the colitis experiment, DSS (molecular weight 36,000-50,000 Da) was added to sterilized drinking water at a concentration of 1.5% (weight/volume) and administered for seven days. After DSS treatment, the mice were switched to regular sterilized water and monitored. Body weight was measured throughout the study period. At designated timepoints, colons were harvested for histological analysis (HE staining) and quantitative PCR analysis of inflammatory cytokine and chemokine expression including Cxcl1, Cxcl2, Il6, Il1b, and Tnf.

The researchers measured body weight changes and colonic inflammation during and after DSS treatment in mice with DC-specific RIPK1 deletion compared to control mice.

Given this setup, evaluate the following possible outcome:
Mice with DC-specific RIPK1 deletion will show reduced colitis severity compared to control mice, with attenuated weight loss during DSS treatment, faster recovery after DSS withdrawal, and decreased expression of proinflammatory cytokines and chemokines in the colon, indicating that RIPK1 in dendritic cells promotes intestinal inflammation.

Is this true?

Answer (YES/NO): YES